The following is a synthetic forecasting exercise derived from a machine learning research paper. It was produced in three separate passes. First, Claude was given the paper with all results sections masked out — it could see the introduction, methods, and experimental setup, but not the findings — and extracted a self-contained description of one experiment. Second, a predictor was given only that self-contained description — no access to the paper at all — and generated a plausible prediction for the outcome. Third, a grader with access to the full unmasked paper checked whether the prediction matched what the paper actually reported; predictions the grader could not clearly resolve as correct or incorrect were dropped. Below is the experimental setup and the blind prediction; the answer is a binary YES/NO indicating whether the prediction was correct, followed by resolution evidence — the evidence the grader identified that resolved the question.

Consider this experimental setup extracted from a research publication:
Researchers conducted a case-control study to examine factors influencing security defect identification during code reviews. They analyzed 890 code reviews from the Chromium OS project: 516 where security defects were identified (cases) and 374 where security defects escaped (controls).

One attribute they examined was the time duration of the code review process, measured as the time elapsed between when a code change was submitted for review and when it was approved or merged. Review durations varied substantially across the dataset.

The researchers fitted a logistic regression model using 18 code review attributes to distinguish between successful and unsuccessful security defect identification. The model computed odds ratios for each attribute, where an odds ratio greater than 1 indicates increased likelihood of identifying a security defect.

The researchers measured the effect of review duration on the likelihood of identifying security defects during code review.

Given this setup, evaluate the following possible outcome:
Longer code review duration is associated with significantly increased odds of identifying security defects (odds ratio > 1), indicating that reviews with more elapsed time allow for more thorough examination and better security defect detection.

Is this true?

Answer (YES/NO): YES